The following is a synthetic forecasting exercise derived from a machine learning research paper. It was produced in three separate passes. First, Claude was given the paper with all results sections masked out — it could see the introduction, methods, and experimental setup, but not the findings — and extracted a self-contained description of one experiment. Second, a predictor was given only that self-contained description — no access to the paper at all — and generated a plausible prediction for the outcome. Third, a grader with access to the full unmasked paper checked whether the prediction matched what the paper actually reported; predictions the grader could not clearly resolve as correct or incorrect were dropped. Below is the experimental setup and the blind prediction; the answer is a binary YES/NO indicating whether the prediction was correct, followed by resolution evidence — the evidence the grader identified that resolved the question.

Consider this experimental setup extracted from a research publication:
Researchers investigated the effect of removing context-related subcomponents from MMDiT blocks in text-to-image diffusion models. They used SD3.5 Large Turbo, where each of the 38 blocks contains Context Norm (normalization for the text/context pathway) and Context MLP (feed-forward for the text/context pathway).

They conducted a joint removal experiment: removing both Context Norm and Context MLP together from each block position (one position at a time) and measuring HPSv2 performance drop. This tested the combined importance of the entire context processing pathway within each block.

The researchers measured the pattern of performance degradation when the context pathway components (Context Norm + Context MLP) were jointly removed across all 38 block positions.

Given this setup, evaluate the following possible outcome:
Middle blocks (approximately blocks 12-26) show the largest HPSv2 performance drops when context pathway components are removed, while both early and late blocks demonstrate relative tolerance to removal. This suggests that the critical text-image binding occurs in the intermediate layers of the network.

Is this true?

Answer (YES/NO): NO